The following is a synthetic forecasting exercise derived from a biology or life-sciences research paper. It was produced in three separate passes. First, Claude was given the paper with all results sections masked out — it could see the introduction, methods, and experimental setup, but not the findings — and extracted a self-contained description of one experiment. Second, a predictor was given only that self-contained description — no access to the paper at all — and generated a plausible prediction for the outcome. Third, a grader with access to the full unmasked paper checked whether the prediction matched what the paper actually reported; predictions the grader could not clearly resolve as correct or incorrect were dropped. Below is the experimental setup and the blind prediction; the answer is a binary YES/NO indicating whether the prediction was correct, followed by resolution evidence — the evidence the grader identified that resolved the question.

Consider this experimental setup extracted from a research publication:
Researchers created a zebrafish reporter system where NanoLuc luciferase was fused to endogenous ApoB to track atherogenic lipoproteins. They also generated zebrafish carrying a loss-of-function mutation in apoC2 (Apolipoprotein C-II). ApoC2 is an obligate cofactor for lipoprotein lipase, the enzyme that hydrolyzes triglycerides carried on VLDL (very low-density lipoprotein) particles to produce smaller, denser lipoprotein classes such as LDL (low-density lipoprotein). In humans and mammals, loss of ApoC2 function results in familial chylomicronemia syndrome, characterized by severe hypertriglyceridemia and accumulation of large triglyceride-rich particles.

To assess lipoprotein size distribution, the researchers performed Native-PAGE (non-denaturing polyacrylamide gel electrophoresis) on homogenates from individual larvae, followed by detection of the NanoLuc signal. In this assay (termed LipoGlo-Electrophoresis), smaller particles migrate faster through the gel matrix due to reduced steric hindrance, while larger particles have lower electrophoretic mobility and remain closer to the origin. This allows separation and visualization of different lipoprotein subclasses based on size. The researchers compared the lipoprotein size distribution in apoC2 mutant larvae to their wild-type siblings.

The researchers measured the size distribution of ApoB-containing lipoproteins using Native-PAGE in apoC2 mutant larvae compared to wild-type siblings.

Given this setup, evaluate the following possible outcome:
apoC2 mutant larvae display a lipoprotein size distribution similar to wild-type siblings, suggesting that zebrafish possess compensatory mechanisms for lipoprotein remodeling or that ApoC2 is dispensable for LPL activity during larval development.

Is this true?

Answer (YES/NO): NO